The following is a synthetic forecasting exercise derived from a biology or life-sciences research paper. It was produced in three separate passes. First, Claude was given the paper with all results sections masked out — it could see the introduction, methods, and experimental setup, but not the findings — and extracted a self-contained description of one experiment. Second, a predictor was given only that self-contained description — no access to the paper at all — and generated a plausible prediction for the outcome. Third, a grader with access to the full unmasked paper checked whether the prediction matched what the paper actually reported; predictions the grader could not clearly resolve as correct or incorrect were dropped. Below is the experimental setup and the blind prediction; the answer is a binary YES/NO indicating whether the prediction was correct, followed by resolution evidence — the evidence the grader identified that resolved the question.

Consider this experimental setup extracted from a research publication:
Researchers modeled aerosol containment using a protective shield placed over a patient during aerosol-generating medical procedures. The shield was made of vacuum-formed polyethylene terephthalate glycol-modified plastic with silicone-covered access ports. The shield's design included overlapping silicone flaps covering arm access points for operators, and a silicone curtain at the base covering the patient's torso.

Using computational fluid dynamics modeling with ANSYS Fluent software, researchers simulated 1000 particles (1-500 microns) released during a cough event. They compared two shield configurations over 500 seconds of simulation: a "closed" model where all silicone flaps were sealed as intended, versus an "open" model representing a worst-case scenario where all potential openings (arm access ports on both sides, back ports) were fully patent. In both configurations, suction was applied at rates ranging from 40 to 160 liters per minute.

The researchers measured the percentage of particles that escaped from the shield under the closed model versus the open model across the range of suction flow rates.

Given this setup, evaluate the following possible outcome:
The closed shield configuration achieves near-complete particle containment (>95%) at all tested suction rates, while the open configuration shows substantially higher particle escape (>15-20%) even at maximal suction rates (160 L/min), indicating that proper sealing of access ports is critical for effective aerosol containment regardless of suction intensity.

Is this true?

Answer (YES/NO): NO